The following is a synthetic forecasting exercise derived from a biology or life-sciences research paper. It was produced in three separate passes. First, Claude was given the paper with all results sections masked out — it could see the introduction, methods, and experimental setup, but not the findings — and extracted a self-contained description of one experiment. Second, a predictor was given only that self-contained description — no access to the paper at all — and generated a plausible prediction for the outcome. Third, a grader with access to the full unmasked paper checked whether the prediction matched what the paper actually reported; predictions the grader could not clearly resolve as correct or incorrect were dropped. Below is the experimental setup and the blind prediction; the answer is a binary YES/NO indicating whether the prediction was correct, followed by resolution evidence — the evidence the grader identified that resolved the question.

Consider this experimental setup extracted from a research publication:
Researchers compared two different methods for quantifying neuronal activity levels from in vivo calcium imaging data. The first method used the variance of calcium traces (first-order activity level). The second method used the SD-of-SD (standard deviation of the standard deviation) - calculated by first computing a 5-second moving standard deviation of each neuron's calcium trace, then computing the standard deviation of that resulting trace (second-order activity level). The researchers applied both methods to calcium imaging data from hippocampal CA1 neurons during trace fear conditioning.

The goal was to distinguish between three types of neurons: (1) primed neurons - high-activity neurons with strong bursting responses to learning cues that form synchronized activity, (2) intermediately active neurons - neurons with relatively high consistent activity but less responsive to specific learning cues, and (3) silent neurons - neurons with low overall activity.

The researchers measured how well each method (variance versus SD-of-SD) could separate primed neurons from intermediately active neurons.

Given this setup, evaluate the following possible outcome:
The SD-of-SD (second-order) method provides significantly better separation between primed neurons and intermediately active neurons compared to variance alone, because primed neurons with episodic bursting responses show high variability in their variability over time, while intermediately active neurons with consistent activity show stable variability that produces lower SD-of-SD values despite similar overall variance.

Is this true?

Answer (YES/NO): YES